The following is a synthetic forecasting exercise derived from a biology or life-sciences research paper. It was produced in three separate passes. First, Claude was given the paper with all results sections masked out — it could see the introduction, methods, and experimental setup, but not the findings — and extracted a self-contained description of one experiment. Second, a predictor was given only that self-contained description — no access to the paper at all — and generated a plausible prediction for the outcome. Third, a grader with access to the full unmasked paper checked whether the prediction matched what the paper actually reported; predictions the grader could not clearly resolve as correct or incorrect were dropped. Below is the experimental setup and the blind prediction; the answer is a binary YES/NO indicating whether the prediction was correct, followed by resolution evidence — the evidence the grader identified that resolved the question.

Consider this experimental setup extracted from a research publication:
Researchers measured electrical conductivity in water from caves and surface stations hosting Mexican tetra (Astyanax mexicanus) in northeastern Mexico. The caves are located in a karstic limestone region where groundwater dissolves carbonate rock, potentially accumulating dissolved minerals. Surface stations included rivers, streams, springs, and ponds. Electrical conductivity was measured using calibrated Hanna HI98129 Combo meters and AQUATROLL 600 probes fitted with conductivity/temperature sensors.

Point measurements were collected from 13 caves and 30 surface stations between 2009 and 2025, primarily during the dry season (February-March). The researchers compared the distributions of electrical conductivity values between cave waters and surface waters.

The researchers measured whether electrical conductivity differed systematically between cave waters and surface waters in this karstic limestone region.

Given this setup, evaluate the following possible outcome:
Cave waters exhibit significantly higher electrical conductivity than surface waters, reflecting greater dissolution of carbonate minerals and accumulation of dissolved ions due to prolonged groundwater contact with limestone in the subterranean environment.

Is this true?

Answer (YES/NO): NO